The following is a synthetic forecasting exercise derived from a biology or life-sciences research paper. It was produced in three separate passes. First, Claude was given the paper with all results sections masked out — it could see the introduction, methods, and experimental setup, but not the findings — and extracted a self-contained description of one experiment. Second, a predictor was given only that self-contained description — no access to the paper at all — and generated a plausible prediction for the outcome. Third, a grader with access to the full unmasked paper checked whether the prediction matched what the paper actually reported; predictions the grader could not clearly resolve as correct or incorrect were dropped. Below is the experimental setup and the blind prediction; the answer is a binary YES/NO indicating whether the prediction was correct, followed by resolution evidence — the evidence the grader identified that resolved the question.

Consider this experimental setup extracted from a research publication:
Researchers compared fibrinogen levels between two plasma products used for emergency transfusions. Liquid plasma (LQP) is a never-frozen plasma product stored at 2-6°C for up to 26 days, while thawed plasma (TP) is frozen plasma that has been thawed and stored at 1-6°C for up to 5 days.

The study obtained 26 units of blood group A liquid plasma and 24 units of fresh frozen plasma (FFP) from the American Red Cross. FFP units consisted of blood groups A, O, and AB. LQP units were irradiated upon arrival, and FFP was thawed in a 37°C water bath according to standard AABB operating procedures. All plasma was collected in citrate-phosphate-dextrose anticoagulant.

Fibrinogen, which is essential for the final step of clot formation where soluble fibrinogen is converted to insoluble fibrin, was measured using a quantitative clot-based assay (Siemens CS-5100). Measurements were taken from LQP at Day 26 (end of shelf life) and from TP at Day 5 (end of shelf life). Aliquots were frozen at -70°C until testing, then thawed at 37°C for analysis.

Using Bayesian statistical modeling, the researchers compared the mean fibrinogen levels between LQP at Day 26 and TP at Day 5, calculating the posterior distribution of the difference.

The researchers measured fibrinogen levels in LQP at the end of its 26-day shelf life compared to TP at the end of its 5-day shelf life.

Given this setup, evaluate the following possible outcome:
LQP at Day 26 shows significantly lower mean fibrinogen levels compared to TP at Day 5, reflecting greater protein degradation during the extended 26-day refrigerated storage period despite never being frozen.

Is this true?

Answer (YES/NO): NO